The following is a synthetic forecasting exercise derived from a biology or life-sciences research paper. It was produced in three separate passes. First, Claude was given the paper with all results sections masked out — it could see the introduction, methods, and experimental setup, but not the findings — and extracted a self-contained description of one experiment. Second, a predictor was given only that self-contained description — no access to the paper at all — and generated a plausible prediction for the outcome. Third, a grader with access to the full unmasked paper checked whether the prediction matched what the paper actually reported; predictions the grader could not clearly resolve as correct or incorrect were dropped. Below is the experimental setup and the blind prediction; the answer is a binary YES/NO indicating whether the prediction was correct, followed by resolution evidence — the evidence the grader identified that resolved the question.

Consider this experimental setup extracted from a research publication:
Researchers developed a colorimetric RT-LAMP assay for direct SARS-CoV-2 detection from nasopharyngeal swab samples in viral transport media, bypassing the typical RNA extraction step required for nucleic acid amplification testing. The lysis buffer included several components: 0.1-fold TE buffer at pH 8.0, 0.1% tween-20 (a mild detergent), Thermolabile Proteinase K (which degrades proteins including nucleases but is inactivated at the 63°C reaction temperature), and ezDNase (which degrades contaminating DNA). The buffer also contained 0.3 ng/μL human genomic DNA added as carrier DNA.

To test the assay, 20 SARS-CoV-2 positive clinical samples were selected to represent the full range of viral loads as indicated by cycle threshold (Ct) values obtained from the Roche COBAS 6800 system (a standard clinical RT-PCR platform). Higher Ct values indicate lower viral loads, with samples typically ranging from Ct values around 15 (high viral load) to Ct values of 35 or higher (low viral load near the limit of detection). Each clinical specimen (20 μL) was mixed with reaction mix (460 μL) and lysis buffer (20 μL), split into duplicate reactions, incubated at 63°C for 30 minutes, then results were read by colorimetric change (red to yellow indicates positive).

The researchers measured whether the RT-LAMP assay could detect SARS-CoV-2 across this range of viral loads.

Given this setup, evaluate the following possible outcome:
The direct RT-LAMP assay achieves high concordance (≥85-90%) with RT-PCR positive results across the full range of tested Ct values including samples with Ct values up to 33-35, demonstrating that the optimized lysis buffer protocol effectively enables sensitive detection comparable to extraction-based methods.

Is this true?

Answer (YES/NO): NO